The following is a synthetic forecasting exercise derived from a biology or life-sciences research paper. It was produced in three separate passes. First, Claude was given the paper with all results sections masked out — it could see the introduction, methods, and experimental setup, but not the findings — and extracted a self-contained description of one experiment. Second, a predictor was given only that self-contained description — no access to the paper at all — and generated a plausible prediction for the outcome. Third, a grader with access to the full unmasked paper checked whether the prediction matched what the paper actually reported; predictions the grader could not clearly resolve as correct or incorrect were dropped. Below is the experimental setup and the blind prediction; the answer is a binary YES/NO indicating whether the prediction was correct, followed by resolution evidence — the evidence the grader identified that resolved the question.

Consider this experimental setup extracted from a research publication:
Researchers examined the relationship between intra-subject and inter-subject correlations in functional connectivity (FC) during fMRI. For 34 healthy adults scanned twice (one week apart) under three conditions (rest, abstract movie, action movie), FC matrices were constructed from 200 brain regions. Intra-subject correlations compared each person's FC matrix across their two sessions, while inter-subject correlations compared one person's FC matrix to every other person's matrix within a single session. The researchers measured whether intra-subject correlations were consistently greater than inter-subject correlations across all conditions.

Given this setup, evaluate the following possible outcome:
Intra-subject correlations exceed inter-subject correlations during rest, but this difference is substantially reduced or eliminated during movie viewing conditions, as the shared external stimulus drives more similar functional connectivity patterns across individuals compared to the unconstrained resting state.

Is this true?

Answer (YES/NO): NO